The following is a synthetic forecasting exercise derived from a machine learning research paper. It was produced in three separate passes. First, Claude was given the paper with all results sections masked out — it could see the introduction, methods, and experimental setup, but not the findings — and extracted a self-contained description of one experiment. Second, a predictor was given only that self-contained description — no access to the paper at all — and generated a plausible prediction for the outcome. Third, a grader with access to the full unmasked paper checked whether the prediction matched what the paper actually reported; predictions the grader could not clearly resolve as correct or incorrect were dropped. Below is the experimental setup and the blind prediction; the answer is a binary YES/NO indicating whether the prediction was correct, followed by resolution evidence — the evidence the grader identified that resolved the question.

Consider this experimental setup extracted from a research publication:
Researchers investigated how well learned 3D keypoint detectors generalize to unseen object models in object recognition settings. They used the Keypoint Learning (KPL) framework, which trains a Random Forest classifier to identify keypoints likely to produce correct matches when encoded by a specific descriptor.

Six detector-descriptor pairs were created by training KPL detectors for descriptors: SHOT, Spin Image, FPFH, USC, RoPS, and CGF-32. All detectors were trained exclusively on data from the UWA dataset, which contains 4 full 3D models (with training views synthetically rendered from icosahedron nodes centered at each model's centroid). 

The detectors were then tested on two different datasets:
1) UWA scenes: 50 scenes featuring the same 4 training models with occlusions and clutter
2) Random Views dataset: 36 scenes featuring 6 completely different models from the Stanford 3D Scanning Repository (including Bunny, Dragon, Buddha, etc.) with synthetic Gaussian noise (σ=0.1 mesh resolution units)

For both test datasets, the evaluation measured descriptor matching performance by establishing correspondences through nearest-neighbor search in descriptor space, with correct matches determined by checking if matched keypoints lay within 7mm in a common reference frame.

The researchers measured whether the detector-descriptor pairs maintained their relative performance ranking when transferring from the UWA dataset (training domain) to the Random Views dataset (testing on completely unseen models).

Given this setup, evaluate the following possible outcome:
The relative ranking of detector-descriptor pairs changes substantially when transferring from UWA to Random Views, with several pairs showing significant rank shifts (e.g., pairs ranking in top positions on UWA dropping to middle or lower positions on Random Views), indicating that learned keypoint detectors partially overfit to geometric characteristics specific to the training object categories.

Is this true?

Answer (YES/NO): NO